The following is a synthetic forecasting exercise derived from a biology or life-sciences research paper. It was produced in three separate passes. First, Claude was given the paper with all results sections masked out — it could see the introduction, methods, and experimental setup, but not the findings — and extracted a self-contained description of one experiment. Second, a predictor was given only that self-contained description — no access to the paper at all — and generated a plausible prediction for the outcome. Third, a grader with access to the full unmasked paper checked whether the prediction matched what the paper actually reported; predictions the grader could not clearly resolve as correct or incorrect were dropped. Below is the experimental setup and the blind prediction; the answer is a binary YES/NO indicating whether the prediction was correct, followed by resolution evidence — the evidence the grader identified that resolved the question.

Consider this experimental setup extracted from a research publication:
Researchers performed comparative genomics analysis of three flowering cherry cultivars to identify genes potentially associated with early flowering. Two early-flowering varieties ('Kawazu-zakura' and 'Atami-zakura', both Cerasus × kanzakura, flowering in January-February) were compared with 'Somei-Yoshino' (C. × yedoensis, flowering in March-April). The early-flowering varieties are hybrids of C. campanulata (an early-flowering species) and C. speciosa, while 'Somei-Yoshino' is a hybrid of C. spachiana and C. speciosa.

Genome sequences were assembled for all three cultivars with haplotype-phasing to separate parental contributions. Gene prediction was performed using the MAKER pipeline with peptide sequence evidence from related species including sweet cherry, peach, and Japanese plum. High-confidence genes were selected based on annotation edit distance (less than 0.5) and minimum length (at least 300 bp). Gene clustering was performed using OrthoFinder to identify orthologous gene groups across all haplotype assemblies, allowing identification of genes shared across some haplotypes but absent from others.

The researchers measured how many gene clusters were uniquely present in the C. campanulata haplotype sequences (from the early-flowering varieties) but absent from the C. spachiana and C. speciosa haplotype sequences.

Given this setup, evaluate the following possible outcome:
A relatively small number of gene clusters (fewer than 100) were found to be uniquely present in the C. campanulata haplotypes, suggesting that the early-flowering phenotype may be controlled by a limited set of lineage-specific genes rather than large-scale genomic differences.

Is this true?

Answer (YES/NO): NO